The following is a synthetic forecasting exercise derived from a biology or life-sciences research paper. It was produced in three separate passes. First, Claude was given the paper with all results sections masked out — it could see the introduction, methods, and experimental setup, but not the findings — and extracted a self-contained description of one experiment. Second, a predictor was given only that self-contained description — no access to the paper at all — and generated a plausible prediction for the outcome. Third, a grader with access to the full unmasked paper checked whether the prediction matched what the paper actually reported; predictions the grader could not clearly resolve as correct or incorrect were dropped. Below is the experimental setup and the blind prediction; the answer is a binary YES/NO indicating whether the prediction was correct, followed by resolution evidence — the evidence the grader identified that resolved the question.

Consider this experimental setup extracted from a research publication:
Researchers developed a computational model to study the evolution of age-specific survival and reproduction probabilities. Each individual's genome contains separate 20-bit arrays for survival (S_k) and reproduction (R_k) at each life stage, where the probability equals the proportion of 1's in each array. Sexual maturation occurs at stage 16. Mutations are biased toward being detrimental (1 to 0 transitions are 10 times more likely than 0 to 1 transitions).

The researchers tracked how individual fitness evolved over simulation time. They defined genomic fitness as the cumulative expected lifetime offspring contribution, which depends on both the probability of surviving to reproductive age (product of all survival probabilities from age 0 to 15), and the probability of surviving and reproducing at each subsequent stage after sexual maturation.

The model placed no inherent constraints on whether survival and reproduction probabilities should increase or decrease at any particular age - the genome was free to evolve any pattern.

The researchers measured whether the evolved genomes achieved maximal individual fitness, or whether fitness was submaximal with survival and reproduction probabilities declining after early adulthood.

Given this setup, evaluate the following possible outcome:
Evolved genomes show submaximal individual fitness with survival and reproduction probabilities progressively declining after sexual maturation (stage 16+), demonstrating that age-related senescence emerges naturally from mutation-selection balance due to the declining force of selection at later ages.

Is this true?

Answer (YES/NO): YES